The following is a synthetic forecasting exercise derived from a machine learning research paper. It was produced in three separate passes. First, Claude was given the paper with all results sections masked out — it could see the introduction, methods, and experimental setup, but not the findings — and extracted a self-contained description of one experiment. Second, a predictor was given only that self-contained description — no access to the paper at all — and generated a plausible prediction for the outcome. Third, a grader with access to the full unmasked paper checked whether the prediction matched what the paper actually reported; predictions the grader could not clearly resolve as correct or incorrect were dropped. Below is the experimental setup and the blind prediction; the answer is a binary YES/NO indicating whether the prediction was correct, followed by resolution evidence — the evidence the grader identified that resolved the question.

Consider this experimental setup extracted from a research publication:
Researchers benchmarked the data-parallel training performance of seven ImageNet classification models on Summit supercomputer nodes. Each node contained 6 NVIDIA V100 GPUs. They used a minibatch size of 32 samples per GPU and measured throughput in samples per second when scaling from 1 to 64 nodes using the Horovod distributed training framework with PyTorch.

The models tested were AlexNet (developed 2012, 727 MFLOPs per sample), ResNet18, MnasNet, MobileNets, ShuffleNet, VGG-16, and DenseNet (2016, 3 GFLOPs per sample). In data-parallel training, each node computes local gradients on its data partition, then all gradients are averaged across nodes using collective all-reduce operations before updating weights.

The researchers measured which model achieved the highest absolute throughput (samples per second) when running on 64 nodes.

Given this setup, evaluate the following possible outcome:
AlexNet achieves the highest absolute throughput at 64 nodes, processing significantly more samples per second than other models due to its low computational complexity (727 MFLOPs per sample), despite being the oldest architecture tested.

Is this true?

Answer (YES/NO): NO